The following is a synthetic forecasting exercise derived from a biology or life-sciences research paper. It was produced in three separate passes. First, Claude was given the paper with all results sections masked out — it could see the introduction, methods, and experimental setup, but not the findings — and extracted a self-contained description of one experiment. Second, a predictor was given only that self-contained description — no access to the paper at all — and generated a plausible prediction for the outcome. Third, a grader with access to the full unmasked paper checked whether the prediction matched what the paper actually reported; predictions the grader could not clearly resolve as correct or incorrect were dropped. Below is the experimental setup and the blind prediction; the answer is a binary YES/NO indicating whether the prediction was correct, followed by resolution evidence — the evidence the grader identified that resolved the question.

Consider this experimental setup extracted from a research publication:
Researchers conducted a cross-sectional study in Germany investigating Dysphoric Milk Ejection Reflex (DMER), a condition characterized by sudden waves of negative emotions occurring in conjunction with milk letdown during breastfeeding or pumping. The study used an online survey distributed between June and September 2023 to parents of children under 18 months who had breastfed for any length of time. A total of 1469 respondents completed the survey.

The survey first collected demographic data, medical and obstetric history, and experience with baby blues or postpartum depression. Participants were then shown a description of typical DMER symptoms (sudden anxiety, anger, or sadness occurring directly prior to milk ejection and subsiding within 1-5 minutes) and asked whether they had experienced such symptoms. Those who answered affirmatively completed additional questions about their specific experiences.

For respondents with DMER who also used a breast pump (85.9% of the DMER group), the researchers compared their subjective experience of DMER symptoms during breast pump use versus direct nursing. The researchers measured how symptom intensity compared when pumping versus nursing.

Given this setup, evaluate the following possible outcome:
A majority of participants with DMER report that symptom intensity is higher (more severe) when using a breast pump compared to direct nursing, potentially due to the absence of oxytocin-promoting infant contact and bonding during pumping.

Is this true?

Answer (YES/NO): NO